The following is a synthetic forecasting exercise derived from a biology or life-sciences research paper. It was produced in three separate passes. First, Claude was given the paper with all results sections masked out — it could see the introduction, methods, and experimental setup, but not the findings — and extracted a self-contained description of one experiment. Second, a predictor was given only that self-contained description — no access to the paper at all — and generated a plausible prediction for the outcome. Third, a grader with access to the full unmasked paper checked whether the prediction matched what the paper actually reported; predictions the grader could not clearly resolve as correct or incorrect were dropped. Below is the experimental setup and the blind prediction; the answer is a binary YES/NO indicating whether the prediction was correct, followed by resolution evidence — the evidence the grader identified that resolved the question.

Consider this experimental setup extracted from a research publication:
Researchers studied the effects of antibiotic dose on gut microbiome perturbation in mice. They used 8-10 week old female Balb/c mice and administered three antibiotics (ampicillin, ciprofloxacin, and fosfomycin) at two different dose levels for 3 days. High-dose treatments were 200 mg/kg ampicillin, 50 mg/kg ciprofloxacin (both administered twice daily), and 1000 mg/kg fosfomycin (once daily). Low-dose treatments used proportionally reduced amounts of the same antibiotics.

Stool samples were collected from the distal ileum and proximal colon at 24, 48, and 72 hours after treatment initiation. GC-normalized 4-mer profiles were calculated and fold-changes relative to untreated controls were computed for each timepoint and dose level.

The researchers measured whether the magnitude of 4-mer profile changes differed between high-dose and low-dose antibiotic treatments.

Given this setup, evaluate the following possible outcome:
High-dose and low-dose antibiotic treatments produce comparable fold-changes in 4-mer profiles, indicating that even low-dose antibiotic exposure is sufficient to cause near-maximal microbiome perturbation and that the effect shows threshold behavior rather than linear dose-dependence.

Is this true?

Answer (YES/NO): NO